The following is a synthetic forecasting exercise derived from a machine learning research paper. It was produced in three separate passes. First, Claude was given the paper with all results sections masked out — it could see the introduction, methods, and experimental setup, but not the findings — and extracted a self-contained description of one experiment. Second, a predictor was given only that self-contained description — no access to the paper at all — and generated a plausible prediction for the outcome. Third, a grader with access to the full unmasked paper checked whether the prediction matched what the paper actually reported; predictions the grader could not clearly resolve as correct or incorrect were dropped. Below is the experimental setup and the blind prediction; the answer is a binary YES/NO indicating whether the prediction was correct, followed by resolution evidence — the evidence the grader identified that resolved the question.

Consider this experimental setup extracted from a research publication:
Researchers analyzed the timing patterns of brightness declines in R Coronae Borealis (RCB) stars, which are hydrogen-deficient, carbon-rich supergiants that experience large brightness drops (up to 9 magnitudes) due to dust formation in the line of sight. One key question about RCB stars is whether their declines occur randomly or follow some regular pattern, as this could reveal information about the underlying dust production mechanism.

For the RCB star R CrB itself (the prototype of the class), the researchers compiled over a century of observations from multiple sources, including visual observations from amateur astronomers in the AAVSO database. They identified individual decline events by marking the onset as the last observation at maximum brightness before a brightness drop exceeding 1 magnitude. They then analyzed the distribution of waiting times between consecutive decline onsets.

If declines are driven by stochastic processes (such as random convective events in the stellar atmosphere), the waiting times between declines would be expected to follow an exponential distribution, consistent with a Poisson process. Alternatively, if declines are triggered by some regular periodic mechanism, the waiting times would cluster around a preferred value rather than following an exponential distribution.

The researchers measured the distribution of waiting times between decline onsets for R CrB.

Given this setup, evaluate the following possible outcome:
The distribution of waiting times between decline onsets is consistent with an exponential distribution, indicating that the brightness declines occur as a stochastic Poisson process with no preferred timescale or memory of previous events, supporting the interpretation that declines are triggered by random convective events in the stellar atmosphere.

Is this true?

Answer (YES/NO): YES